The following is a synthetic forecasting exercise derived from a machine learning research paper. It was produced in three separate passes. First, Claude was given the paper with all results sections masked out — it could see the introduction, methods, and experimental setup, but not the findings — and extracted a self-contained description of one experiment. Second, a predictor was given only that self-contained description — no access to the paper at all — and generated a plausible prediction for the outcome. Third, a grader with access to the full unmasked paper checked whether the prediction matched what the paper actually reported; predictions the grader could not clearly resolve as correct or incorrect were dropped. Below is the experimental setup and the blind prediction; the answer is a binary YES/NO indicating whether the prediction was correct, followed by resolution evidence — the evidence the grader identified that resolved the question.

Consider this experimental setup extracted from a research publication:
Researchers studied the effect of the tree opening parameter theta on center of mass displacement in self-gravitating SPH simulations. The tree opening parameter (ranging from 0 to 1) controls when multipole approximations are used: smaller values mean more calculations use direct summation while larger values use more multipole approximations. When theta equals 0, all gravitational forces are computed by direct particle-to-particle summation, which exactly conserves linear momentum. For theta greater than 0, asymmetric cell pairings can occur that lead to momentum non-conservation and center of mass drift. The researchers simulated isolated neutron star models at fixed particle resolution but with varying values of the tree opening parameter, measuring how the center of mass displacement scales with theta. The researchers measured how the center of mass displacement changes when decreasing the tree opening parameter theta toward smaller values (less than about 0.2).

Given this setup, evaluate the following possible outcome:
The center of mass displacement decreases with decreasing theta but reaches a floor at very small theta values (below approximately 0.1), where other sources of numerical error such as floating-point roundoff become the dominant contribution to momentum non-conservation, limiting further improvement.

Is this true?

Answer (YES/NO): NO